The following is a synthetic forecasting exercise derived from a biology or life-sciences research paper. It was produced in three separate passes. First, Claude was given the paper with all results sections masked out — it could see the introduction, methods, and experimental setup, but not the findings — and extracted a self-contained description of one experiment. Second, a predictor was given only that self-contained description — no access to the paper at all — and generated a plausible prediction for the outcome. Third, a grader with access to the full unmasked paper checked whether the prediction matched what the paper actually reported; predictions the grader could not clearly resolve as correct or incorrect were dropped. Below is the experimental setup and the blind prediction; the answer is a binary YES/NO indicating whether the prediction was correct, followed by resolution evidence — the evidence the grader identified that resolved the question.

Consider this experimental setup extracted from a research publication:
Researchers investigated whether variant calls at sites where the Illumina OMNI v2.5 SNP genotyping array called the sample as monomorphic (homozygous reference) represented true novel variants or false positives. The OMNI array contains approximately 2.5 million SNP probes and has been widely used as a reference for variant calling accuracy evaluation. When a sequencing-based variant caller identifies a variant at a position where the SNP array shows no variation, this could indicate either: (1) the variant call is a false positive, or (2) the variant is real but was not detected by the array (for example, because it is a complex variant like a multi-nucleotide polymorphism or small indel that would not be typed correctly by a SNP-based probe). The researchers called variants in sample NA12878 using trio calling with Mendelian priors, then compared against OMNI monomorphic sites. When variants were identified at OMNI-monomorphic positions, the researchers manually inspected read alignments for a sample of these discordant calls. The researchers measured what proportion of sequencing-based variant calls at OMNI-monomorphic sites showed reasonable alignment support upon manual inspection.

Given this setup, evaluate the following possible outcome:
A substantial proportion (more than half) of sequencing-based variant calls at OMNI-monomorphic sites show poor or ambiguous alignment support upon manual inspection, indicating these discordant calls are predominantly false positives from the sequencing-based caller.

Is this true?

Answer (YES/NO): NO